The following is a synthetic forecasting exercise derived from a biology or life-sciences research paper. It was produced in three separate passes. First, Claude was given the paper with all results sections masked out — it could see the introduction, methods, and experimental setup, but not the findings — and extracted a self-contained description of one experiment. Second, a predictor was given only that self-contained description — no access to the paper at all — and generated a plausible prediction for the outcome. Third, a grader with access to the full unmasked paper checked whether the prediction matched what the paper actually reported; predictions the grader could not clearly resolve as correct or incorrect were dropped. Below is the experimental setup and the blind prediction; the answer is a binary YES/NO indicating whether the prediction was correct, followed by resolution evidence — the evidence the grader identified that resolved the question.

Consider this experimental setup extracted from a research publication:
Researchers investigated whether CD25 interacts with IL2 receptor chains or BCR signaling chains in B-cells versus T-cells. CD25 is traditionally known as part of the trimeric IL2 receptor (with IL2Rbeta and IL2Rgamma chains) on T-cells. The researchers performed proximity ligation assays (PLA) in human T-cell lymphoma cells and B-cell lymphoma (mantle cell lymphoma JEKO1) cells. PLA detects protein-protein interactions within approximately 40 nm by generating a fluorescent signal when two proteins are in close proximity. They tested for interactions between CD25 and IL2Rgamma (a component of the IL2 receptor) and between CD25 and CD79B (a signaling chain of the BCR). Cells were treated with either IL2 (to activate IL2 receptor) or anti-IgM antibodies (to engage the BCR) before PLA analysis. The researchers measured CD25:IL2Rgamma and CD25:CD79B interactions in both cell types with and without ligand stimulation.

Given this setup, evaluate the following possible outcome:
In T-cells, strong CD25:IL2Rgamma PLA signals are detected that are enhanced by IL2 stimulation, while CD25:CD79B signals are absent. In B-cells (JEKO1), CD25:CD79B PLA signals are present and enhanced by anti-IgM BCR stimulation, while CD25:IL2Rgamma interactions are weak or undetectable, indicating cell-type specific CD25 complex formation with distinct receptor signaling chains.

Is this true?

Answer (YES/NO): YES